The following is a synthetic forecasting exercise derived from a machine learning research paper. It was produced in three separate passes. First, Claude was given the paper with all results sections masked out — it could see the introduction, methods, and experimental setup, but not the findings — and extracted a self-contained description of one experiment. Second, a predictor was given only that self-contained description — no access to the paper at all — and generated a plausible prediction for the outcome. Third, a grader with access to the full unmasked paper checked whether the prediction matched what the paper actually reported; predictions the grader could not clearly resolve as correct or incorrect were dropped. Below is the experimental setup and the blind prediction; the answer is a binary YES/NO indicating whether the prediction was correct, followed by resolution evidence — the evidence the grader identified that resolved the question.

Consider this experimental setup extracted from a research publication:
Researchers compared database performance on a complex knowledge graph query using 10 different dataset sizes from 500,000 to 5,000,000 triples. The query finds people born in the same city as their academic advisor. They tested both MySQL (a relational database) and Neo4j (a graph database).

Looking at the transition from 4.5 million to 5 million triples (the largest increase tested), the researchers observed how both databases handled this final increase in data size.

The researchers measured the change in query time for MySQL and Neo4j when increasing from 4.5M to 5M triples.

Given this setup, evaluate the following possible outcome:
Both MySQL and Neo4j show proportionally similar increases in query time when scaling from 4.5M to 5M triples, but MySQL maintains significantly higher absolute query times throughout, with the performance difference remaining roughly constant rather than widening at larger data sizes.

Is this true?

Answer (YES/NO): NO